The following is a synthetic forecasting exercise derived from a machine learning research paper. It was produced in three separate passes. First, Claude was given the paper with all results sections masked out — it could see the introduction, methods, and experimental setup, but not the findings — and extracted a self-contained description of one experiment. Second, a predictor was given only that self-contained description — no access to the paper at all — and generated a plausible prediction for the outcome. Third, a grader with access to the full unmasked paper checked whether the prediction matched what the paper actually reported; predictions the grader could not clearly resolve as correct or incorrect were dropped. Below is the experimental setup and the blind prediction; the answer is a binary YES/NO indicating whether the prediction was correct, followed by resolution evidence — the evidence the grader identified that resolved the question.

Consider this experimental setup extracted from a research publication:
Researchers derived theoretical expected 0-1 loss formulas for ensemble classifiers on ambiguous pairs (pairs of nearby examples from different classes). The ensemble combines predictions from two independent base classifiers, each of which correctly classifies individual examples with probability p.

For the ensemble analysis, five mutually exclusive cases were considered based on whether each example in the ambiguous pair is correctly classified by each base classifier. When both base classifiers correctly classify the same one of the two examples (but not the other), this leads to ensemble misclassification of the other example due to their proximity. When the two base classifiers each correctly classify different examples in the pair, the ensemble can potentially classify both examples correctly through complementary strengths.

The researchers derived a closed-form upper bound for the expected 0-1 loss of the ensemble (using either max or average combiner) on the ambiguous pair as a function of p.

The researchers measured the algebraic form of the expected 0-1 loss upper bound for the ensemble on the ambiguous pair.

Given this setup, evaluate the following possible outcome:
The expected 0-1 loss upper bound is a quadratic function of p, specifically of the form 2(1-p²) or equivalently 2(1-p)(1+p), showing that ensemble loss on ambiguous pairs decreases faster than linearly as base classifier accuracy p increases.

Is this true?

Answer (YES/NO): NO